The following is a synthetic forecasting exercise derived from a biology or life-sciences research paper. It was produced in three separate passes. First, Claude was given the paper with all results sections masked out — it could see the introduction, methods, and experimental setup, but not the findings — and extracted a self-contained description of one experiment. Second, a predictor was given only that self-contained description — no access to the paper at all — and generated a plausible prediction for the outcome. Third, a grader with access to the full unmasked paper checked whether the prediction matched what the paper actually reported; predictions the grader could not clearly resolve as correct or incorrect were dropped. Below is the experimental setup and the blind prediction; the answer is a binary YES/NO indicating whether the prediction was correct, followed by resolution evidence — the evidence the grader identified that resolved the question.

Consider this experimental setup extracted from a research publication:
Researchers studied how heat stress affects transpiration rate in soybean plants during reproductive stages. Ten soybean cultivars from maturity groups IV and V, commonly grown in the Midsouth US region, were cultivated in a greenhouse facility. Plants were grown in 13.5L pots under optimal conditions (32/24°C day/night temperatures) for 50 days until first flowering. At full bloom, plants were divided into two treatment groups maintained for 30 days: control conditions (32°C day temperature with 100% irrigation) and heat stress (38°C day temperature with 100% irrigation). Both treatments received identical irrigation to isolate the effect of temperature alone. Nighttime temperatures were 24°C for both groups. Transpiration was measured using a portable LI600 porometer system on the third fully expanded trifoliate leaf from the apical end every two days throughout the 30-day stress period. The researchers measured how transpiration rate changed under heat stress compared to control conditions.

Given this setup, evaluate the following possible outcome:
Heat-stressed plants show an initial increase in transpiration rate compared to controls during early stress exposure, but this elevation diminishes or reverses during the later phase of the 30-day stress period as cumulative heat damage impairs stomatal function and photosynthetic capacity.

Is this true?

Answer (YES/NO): NO